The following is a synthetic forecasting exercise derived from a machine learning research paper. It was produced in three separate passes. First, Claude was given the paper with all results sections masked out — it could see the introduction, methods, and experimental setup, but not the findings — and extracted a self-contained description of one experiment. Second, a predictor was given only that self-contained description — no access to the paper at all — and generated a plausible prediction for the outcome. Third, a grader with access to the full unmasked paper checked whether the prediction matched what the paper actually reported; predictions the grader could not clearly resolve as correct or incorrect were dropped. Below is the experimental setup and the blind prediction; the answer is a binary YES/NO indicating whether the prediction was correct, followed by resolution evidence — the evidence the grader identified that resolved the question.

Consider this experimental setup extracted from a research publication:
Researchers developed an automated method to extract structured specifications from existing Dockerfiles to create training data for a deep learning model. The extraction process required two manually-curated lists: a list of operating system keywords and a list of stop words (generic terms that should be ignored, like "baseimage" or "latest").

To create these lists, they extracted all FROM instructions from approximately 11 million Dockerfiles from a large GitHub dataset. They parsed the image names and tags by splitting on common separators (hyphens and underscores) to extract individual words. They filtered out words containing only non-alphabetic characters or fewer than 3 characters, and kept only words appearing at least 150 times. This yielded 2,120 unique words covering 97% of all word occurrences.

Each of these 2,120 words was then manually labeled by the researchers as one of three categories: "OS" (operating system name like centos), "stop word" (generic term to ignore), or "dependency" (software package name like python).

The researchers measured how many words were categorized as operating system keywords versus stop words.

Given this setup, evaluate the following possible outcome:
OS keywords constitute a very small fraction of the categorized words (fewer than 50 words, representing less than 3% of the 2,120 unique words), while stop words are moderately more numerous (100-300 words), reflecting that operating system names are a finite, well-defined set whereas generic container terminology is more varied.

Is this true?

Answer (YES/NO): NO